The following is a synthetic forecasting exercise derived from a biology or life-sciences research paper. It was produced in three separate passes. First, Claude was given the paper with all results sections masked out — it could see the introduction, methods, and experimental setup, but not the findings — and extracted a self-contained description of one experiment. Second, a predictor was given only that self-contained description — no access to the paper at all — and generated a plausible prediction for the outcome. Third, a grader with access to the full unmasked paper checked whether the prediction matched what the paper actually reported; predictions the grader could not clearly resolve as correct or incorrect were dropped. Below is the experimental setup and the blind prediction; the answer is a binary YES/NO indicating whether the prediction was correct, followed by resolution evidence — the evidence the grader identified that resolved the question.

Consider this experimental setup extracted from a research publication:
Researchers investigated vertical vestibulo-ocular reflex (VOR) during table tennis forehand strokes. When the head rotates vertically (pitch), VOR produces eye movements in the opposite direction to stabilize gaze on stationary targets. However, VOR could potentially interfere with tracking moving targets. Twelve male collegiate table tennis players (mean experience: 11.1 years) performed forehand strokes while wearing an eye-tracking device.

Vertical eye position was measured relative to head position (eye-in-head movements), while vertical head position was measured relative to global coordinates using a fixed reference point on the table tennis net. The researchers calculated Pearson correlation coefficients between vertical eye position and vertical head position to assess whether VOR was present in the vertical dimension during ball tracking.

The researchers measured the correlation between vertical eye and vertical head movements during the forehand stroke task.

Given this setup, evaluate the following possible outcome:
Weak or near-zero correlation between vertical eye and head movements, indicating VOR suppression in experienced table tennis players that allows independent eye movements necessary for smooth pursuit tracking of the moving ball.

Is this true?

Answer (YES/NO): NO